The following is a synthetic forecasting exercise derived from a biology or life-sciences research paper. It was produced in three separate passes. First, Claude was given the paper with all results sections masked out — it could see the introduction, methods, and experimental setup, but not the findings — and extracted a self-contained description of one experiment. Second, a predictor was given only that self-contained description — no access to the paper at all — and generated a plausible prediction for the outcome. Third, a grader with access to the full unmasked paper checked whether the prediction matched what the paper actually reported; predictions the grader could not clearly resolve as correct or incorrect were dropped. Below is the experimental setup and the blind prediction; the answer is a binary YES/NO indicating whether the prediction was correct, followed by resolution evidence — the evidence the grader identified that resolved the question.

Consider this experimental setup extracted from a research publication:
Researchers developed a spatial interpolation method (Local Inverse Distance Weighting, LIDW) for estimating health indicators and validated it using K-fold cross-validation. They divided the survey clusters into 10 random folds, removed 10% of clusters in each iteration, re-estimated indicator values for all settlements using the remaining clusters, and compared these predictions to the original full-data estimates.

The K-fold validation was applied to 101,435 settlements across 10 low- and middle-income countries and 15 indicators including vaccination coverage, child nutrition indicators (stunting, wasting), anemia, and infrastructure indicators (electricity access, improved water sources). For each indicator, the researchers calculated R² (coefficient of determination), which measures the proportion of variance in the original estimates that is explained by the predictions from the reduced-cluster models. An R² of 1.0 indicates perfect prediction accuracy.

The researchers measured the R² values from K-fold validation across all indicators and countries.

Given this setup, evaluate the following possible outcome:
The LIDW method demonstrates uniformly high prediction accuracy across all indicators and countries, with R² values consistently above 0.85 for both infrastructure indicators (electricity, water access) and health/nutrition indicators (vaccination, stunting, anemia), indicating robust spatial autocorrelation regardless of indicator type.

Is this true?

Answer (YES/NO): YES